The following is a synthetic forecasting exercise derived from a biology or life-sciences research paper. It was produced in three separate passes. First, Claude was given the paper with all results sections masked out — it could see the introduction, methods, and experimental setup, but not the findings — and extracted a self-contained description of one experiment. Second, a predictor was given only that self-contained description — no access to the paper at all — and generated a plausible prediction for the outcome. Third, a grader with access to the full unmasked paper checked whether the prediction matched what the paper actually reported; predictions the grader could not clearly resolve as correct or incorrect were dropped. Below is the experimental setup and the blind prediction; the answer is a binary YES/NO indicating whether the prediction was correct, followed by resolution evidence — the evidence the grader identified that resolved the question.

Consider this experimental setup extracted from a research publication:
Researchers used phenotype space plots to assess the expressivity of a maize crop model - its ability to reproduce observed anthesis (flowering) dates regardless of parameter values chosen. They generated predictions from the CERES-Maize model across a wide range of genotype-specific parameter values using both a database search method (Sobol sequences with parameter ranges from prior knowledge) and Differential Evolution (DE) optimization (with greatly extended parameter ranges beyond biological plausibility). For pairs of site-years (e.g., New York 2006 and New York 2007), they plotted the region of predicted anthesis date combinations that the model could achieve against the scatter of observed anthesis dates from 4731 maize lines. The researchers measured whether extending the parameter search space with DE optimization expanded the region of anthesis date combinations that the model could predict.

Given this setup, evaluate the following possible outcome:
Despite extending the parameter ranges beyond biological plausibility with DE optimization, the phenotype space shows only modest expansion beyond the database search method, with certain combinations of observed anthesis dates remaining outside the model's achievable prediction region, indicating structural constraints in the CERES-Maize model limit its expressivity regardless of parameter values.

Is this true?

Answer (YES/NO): NO